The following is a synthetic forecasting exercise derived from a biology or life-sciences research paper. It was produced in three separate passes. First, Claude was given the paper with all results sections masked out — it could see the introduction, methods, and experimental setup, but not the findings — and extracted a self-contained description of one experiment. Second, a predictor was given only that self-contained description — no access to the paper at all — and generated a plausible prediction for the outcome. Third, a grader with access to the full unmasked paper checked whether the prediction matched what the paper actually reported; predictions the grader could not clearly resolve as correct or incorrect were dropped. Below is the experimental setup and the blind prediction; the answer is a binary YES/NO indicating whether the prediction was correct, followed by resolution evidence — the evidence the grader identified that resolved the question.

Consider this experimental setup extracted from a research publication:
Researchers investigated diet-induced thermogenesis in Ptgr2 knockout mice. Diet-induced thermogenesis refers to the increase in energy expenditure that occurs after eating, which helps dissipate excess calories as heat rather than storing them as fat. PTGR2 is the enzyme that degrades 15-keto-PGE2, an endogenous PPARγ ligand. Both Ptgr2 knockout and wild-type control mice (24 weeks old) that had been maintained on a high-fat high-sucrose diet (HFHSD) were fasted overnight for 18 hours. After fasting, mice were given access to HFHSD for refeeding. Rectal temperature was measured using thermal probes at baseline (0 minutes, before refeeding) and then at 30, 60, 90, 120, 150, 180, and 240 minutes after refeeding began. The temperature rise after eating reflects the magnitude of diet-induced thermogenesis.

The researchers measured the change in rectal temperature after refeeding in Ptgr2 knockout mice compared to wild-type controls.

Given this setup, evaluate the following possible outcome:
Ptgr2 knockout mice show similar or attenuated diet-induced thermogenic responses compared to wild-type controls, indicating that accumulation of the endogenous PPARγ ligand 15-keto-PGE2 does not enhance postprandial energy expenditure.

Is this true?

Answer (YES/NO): NO